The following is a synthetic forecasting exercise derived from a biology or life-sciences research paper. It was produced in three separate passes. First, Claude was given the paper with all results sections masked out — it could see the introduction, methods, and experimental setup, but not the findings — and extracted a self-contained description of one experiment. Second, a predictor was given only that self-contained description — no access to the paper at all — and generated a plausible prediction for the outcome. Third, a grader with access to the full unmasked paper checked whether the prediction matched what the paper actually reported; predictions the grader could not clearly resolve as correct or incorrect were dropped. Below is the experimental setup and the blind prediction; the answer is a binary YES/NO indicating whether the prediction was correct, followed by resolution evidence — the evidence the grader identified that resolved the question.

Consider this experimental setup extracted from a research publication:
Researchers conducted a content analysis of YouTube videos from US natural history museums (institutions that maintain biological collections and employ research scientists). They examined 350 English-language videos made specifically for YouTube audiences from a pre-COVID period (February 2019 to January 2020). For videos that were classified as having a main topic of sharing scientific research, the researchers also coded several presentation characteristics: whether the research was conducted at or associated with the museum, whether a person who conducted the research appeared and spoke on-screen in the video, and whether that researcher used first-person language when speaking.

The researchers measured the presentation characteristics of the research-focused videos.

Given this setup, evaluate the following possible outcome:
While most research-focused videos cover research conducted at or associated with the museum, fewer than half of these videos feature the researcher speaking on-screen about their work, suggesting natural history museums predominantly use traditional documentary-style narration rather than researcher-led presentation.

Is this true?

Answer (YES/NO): NO